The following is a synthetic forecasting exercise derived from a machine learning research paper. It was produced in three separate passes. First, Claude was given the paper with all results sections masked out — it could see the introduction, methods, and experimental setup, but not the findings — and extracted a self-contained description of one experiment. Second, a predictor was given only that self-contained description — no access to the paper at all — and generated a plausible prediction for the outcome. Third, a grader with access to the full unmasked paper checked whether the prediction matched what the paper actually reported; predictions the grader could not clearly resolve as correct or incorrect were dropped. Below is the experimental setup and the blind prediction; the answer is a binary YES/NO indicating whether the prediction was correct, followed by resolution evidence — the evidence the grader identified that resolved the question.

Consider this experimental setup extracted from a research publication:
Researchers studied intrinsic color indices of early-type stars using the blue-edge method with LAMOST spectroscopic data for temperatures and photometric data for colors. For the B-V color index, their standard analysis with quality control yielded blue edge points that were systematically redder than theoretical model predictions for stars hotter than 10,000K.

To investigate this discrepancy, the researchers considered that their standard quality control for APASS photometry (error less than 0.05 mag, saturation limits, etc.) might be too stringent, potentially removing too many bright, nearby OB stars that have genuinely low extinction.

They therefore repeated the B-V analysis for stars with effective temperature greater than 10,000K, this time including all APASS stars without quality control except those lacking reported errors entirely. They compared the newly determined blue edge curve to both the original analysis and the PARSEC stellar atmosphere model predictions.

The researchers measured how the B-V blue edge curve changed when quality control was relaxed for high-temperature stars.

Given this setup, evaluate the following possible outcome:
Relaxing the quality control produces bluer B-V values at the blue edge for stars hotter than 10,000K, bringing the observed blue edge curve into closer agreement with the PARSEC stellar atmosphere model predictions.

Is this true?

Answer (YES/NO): YES